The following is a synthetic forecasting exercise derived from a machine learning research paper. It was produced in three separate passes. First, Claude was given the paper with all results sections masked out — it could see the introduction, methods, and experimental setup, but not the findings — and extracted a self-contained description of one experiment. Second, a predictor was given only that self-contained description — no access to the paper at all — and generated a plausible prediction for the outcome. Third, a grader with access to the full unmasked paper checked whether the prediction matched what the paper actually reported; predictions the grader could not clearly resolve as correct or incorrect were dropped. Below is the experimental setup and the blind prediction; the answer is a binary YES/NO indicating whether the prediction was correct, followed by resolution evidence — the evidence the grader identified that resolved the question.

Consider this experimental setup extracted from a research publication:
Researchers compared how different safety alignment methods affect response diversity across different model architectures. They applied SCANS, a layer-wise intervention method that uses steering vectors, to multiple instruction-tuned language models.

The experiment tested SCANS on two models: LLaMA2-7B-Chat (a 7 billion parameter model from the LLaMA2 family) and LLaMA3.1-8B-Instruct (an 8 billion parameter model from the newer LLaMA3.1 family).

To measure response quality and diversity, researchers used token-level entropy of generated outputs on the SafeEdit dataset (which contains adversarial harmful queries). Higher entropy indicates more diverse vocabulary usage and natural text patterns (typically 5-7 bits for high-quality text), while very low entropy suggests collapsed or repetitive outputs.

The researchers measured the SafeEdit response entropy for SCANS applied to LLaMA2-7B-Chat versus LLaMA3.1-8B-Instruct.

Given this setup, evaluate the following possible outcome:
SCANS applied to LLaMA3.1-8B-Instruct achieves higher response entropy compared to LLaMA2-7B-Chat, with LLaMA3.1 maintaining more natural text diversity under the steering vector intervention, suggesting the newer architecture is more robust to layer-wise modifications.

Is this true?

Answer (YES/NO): NO